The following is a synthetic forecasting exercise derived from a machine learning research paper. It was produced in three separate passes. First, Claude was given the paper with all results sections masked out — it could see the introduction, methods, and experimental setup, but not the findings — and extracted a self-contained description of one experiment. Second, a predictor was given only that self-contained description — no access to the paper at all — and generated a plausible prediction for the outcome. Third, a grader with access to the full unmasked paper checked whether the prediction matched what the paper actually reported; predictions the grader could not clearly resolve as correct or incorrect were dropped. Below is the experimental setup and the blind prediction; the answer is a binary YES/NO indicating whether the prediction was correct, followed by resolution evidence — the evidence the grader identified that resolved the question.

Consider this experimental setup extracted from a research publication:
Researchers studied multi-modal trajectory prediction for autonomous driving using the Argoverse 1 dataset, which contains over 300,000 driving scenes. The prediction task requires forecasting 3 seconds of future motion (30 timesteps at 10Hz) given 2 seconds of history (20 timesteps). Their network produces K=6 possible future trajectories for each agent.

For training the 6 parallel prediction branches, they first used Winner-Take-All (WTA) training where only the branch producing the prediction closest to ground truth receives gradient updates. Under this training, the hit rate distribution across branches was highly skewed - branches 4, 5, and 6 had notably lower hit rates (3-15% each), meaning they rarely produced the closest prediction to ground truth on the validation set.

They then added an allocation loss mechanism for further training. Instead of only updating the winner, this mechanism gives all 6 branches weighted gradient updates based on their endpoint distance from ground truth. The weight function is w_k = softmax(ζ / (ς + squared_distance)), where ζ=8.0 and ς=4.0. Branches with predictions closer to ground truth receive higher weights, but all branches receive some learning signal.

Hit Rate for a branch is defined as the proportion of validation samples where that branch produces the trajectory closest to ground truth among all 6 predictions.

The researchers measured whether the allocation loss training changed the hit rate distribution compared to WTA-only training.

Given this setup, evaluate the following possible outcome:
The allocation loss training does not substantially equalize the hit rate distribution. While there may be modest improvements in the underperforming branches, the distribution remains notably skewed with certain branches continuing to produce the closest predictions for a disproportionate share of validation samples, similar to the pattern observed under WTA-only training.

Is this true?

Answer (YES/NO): YES